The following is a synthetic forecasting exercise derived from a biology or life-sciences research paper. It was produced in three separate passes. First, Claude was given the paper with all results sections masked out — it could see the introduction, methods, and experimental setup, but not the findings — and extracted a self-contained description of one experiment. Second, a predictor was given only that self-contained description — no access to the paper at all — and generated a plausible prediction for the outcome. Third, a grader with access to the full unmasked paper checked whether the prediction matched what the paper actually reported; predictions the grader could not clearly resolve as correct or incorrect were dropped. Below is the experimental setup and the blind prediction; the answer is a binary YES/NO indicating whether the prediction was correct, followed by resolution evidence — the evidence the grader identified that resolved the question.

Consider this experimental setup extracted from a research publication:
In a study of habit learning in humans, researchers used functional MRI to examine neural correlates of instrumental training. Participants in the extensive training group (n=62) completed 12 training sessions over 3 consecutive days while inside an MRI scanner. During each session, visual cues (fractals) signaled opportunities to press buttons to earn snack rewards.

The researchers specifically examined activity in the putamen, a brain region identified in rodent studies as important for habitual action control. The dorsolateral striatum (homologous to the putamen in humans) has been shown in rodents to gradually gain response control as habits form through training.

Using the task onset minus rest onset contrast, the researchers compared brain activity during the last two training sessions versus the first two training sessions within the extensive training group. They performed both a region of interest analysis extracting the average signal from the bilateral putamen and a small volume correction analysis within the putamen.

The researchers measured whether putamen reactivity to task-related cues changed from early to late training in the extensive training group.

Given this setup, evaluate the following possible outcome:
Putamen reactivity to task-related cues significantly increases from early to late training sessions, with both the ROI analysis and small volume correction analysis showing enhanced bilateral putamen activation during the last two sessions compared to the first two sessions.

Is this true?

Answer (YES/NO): NO